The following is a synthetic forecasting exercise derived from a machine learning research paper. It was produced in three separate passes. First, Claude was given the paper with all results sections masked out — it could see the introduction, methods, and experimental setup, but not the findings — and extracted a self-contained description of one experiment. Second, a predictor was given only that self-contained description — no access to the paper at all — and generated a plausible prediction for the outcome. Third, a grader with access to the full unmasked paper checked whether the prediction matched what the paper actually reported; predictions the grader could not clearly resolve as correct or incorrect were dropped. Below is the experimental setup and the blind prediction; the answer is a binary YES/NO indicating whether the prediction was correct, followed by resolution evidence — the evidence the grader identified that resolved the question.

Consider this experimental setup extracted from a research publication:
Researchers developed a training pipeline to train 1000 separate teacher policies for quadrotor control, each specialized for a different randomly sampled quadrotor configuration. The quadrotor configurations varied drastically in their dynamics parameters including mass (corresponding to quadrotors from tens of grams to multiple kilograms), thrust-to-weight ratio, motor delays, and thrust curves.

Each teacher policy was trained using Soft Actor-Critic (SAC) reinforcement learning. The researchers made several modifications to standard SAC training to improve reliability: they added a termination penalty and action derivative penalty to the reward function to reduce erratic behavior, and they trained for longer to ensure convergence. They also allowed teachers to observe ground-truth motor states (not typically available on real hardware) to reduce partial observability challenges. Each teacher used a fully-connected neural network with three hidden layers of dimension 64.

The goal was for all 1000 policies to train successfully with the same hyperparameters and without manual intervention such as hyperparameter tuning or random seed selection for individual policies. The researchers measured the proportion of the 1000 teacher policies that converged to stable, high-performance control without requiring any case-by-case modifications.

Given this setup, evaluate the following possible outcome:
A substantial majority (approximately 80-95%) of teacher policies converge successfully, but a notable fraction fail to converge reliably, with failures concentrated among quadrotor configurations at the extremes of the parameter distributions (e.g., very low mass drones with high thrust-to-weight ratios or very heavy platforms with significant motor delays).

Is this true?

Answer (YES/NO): NO